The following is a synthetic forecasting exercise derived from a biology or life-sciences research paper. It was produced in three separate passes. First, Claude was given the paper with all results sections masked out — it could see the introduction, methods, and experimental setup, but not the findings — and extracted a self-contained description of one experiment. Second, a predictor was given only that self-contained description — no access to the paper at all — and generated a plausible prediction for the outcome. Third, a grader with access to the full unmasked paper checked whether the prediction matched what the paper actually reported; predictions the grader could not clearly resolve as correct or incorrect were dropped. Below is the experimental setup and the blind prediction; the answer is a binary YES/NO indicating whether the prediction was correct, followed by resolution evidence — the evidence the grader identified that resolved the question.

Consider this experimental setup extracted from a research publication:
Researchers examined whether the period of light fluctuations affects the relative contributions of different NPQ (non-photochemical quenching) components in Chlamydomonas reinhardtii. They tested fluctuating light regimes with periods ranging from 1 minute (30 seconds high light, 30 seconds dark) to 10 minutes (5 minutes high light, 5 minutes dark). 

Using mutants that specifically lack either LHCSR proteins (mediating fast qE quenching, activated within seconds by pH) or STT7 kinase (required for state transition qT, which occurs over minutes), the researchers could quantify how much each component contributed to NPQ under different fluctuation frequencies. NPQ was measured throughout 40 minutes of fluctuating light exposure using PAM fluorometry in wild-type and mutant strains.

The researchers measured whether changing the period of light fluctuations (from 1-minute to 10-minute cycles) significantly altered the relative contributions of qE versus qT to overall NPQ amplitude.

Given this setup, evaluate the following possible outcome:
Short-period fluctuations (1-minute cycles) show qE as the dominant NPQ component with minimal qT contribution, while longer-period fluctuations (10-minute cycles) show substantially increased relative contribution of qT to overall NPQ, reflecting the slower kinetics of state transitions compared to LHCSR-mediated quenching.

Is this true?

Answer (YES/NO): NO